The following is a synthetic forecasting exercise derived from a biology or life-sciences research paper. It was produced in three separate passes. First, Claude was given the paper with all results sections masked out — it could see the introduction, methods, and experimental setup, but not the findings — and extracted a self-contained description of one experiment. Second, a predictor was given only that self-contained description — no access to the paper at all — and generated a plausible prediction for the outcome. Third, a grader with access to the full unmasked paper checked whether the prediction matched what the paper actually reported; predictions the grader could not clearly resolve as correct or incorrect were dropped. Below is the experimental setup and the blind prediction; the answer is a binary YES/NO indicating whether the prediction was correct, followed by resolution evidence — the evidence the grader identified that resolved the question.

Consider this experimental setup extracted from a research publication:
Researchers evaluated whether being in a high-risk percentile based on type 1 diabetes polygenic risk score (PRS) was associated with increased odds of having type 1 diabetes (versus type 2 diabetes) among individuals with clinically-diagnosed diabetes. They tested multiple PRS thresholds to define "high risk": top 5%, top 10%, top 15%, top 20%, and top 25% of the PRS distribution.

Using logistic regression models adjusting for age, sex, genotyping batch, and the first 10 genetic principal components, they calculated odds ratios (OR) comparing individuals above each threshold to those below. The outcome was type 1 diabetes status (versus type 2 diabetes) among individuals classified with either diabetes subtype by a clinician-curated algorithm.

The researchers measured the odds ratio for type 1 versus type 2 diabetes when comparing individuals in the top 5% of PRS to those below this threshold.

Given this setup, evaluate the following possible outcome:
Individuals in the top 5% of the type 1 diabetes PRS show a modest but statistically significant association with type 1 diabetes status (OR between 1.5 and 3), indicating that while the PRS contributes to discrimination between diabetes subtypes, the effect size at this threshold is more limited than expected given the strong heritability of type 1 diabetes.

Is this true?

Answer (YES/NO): NO